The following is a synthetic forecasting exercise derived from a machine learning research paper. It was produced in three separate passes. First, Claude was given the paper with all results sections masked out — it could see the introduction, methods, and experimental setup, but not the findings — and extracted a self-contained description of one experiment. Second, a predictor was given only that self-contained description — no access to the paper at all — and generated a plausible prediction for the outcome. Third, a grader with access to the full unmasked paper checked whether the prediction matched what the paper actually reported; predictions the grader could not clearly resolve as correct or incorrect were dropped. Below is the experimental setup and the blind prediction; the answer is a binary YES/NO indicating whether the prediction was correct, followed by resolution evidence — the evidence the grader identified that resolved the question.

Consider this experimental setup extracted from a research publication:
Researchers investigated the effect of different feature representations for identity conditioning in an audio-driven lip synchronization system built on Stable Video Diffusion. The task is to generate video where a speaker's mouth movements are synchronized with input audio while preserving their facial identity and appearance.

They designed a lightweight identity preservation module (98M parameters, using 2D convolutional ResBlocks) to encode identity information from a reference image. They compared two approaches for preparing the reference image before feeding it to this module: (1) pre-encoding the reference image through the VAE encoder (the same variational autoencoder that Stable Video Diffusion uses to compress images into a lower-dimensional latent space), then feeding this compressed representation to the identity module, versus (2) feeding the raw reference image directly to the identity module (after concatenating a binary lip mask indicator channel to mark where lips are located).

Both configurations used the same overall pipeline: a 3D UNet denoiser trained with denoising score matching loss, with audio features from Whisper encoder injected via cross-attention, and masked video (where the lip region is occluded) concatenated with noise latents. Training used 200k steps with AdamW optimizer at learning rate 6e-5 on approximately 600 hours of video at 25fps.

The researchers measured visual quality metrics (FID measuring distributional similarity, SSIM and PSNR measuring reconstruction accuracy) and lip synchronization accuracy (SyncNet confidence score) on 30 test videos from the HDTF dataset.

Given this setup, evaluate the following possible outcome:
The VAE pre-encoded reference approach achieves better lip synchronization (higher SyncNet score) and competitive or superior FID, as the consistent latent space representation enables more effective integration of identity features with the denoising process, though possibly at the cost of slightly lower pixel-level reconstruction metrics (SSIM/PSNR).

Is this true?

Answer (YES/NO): NO